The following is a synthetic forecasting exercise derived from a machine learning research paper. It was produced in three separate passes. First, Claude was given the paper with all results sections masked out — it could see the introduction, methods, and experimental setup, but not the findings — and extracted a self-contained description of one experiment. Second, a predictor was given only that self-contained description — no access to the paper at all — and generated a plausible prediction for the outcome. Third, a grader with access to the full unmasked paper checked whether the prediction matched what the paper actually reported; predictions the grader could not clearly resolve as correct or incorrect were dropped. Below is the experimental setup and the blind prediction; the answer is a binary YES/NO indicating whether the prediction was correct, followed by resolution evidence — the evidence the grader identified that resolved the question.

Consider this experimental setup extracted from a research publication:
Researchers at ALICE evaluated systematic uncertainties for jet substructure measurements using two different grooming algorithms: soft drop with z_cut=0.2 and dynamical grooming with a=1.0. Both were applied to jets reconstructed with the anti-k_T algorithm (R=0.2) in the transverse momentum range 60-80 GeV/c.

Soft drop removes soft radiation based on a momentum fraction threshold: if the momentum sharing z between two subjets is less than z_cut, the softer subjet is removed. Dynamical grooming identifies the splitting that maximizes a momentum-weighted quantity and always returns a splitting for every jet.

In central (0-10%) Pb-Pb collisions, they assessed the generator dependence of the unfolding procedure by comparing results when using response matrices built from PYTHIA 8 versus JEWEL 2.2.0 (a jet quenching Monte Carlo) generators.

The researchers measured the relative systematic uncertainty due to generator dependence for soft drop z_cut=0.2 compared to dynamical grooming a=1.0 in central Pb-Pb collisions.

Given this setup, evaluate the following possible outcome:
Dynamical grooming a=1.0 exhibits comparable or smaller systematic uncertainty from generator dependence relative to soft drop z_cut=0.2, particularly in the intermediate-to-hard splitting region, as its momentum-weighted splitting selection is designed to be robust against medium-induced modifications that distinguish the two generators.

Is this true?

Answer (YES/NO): NO